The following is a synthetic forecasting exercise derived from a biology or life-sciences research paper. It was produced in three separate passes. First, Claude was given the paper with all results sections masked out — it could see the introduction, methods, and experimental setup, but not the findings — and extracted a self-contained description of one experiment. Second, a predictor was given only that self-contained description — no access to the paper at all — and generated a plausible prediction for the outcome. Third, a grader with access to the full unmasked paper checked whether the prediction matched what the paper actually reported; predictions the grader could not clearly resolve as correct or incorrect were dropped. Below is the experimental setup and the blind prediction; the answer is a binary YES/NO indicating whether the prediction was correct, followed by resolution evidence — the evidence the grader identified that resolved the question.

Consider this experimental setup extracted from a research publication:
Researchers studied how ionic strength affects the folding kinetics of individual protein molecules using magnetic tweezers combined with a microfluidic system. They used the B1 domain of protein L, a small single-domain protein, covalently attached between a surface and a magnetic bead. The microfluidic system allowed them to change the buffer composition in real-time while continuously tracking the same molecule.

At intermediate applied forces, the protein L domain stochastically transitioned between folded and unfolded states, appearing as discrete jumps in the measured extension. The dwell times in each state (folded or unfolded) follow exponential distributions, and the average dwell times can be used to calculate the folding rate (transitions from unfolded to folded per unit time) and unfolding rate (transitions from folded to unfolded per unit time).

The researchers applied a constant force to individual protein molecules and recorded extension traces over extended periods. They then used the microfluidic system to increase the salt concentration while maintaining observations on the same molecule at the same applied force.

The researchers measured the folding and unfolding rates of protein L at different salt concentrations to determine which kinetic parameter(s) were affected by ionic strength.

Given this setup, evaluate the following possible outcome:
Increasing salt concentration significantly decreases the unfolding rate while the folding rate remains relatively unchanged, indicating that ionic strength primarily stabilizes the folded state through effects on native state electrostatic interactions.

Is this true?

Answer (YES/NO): NO